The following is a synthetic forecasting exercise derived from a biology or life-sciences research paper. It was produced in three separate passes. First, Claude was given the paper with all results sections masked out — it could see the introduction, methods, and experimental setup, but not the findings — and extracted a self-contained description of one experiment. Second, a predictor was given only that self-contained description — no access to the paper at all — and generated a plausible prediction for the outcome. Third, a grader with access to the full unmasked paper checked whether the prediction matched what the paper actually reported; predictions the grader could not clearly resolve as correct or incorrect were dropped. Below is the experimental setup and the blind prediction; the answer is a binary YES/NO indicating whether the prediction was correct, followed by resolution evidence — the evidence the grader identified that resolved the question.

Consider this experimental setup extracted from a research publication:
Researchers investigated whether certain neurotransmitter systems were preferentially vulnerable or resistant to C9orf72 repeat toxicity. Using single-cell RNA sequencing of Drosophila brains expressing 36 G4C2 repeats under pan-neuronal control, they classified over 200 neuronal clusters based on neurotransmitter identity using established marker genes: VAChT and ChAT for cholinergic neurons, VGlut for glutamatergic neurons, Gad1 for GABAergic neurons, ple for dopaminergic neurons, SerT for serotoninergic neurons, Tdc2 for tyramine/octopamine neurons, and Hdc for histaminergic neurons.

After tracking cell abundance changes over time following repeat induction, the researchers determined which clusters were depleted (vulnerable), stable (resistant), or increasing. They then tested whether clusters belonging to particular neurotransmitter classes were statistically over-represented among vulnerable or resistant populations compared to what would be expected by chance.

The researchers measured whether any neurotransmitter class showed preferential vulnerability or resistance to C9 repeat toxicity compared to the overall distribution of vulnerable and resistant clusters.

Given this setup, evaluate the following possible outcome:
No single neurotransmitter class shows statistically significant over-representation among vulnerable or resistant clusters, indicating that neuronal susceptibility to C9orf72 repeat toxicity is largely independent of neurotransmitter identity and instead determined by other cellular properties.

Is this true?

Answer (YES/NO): YES